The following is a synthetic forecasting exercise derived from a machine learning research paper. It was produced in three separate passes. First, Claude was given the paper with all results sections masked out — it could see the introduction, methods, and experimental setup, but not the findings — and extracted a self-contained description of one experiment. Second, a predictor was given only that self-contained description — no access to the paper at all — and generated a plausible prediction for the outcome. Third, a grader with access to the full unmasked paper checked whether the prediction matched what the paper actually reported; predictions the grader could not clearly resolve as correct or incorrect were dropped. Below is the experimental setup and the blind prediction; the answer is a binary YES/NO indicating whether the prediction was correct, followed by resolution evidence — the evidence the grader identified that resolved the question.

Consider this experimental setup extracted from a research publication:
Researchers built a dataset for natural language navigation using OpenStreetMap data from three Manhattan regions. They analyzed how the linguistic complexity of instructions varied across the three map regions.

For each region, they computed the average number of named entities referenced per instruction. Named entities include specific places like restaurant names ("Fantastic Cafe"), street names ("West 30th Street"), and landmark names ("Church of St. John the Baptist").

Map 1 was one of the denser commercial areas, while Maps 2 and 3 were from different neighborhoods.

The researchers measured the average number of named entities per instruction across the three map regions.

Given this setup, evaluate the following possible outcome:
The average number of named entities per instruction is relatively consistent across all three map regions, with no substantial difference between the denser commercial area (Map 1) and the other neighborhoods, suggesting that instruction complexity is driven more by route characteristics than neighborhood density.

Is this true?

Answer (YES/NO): NO